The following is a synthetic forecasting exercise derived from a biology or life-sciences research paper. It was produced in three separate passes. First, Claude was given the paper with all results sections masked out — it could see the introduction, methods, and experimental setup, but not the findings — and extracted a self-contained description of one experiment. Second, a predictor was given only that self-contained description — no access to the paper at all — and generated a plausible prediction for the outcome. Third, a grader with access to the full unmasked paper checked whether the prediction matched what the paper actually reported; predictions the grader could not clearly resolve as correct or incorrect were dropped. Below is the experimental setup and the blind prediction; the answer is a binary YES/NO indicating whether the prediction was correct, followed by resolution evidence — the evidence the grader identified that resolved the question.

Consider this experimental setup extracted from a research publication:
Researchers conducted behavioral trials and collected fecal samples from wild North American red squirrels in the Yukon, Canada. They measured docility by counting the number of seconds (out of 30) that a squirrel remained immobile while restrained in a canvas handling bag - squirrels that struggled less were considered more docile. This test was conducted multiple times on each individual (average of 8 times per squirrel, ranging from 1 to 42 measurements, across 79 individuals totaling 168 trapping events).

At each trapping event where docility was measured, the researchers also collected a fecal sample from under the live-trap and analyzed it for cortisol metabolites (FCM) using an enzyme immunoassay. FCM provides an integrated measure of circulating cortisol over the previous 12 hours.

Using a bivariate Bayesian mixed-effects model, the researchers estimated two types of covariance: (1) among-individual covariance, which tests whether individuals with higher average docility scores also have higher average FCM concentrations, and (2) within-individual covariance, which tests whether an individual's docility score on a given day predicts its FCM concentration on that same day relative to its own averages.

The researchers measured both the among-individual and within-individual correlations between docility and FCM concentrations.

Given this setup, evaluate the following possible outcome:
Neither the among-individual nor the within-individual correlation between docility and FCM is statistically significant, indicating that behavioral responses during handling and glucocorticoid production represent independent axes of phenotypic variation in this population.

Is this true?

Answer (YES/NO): YES